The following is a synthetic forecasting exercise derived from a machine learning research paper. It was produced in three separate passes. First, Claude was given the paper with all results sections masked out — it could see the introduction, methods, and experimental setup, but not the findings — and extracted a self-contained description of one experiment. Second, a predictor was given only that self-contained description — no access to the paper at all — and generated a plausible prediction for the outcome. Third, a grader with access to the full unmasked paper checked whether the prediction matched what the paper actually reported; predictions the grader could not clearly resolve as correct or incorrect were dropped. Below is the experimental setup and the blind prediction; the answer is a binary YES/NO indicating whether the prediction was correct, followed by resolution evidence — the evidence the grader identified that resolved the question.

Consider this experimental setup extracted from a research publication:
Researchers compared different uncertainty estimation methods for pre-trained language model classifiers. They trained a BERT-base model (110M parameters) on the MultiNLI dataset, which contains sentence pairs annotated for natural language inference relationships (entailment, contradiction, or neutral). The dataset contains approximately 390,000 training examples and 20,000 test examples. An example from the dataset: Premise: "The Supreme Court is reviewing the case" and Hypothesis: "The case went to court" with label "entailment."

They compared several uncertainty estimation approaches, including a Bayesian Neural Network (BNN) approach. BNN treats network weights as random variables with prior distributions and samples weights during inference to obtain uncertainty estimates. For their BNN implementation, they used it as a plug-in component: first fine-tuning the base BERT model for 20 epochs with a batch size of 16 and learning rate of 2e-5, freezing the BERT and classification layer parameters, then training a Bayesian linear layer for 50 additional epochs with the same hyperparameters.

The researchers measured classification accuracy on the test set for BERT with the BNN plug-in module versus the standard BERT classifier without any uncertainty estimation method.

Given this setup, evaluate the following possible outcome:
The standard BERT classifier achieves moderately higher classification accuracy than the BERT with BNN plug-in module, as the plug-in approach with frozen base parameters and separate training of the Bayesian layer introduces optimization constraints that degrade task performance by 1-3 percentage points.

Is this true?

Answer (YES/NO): NO